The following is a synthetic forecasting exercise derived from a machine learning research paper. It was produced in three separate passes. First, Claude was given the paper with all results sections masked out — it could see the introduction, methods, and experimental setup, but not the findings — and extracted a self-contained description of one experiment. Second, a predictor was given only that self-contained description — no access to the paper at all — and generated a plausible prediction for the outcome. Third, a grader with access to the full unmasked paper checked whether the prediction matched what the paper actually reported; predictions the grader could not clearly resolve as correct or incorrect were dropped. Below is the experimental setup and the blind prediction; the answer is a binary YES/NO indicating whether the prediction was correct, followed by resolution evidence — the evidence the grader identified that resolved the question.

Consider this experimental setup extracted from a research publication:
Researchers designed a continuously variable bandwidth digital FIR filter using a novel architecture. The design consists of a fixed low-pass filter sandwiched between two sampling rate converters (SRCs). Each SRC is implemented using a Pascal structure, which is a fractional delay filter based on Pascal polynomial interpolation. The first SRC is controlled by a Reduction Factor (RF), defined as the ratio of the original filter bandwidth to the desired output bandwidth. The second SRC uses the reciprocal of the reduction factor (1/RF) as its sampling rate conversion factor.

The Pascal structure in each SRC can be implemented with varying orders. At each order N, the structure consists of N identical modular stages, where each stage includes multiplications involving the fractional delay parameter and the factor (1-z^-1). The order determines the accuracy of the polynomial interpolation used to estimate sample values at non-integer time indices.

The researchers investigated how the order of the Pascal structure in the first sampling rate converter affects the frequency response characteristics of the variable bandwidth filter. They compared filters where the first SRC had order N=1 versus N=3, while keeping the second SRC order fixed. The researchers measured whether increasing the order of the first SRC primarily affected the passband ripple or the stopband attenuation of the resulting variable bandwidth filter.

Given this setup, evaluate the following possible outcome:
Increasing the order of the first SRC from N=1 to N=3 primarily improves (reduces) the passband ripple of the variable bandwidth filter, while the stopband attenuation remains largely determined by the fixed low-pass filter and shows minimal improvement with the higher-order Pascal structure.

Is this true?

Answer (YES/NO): YES